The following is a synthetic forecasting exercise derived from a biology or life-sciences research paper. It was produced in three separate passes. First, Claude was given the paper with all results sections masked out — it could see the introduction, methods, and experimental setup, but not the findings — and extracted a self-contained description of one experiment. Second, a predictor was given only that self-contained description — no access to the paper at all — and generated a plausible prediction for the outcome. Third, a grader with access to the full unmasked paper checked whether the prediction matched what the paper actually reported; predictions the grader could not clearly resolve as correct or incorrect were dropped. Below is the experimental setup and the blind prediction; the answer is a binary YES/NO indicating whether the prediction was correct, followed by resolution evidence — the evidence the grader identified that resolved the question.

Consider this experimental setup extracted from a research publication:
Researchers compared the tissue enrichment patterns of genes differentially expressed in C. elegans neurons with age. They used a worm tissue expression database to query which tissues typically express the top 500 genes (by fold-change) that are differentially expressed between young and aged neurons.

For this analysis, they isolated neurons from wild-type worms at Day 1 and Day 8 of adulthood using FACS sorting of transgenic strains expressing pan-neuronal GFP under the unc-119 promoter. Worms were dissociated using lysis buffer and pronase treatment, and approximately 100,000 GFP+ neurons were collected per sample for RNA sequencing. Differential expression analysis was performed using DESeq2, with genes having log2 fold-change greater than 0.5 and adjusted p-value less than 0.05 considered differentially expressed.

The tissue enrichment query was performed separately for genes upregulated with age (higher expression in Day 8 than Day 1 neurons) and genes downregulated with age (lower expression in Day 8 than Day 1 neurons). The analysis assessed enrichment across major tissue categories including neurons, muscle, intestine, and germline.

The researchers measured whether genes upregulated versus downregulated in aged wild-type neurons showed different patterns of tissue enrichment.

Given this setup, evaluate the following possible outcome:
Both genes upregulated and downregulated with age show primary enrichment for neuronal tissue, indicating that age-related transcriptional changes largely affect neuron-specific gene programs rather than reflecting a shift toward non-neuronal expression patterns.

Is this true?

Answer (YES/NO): NO